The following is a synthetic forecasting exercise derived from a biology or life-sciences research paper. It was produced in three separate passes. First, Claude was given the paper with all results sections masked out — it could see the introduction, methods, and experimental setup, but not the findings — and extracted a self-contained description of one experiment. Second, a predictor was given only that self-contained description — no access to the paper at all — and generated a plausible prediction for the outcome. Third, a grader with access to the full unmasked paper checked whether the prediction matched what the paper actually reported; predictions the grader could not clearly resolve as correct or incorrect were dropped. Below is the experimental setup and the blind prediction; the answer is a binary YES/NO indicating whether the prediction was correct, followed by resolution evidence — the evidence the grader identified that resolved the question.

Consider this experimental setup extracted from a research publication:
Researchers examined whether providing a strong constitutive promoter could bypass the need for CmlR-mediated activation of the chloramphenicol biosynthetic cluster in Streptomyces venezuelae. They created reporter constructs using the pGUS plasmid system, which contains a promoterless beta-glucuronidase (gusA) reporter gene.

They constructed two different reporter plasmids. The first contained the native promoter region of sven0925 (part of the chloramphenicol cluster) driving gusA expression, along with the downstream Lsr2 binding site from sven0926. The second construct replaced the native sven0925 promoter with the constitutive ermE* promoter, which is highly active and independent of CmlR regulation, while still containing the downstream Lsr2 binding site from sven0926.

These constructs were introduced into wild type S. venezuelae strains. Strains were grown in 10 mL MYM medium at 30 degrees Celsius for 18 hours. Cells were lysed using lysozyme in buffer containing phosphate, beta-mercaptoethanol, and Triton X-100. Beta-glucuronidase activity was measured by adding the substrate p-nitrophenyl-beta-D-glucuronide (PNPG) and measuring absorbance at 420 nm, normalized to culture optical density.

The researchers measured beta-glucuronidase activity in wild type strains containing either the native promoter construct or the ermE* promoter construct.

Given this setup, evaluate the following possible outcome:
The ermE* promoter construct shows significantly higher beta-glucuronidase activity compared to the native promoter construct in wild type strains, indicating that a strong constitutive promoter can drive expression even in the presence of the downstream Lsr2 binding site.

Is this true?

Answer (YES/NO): YES